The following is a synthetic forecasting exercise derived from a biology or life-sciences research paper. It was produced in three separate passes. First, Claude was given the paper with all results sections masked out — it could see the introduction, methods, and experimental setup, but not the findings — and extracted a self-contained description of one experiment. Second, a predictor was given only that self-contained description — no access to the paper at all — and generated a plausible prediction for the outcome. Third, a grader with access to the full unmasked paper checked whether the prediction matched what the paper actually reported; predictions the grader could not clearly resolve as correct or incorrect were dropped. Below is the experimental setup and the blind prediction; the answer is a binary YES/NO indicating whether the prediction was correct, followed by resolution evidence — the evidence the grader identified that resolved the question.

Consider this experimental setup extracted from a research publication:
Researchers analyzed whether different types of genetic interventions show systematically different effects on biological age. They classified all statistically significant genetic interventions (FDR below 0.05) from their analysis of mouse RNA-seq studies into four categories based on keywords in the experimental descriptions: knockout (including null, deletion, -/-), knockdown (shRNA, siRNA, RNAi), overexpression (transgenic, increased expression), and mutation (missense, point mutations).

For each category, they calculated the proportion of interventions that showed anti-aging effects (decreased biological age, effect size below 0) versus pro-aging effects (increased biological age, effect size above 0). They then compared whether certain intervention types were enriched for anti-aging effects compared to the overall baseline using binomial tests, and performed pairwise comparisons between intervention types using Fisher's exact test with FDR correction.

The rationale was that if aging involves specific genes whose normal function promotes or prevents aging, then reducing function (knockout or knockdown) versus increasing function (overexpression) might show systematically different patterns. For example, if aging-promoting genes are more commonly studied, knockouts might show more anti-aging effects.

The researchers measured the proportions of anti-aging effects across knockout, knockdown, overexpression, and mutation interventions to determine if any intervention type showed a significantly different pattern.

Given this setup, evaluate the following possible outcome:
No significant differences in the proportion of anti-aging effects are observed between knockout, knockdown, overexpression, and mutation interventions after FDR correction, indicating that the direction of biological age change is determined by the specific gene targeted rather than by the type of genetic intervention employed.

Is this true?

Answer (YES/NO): NO